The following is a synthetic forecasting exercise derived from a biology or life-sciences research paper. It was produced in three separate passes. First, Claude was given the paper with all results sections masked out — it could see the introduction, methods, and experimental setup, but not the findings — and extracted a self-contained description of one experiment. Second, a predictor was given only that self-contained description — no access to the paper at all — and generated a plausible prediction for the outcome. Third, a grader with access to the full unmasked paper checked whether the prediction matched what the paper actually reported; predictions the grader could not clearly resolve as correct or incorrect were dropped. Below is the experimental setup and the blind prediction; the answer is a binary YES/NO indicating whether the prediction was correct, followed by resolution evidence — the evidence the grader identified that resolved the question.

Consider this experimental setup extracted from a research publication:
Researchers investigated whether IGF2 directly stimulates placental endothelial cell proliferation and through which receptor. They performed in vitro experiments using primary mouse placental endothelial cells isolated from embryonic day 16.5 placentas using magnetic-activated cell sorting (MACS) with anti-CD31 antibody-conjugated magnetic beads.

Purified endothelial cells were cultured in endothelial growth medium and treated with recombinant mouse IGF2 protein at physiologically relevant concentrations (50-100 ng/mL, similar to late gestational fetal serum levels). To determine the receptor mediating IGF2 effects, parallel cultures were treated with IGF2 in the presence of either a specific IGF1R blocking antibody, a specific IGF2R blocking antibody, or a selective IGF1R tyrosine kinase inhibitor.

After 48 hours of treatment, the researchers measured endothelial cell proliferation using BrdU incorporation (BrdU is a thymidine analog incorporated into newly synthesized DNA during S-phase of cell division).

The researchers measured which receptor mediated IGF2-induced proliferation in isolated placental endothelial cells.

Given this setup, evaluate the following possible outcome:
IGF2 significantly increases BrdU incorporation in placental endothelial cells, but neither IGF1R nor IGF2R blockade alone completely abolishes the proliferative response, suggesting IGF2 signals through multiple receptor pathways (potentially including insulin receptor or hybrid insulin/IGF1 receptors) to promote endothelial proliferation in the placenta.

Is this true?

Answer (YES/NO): NO